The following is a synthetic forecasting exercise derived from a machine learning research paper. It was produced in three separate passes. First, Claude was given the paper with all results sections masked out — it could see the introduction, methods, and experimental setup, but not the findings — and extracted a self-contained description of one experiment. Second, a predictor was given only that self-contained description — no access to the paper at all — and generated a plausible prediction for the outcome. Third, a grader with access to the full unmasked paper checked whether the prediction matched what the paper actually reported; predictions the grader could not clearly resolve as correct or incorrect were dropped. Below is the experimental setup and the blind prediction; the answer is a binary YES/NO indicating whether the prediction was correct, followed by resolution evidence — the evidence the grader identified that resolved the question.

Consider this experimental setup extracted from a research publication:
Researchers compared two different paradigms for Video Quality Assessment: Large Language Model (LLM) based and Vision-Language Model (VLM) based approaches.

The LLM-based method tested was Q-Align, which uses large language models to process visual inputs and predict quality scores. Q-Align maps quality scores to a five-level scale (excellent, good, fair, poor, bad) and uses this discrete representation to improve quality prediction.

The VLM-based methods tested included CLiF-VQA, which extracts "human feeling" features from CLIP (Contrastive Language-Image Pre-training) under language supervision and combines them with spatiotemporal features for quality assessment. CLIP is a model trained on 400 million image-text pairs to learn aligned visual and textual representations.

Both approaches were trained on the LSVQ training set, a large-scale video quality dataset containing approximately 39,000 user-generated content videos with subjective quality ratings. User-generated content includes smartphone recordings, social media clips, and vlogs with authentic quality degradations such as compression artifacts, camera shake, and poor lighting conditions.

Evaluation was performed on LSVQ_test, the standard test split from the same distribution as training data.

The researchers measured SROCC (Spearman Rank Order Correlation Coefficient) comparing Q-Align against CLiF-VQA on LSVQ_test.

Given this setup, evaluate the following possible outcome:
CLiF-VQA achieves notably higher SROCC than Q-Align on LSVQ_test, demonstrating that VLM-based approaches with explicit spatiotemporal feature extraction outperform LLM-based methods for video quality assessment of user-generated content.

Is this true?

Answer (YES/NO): NO